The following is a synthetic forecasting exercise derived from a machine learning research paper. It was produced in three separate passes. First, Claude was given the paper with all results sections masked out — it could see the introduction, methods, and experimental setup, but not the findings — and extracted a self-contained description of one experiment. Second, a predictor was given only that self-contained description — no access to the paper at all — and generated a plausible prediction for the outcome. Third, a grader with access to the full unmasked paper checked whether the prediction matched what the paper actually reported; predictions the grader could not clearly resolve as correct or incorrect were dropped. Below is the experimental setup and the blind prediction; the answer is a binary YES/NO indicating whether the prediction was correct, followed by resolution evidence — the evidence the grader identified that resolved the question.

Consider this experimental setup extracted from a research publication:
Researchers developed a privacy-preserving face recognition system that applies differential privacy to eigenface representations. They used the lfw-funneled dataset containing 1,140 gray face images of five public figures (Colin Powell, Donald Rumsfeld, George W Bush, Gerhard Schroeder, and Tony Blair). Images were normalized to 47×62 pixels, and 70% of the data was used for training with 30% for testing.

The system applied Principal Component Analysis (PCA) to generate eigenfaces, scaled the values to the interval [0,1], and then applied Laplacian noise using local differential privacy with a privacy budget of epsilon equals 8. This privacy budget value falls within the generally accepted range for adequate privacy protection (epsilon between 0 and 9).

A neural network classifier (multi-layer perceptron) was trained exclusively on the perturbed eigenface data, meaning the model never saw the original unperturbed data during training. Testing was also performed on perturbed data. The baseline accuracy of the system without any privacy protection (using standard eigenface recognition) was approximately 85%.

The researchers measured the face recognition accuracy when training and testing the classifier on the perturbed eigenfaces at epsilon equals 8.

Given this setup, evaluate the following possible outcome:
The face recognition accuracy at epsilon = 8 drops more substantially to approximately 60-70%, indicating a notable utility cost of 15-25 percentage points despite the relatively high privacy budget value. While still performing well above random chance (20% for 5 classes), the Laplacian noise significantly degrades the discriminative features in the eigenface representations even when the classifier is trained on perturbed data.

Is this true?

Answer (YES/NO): NO